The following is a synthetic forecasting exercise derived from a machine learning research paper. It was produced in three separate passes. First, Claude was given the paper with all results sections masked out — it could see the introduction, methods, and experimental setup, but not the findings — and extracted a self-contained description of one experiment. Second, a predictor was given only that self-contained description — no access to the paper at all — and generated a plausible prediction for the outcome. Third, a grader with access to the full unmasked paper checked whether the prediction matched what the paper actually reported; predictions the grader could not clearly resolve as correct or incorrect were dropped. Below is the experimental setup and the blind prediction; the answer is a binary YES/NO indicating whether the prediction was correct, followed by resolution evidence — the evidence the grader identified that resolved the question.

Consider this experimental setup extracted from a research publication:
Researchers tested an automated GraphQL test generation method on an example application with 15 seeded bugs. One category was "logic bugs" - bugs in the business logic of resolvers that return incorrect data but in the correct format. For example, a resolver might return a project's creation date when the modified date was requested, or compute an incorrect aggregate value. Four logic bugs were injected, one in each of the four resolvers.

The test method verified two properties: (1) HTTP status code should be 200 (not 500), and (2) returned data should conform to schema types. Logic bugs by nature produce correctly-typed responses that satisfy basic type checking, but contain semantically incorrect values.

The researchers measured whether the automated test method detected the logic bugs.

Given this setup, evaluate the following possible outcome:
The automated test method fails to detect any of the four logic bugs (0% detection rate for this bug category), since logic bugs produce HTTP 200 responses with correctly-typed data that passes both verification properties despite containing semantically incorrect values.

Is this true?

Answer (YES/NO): NO